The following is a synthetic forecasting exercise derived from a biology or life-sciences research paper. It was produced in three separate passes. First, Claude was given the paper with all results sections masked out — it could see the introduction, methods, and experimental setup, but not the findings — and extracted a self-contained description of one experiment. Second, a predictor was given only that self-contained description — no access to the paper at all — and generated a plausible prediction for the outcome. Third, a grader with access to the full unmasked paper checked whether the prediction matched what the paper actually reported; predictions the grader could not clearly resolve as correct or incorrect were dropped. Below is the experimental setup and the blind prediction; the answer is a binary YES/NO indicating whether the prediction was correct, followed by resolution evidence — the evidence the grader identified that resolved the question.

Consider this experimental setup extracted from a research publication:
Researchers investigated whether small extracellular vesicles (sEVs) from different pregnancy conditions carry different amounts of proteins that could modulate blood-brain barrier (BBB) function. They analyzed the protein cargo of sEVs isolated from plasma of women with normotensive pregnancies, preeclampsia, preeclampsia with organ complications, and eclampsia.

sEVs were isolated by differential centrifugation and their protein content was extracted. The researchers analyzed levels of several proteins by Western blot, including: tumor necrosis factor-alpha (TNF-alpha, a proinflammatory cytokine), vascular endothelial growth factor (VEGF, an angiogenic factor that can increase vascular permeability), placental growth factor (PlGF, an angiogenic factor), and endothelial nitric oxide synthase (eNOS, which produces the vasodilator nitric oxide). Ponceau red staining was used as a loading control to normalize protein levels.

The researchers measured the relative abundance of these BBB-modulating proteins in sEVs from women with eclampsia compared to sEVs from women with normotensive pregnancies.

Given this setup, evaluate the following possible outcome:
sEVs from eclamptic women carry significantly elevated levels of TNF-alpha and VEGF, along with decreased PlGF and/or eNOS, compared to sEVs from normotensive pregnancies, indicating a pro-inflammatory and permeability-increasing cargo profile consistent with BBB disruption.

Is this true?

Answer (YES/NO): NO